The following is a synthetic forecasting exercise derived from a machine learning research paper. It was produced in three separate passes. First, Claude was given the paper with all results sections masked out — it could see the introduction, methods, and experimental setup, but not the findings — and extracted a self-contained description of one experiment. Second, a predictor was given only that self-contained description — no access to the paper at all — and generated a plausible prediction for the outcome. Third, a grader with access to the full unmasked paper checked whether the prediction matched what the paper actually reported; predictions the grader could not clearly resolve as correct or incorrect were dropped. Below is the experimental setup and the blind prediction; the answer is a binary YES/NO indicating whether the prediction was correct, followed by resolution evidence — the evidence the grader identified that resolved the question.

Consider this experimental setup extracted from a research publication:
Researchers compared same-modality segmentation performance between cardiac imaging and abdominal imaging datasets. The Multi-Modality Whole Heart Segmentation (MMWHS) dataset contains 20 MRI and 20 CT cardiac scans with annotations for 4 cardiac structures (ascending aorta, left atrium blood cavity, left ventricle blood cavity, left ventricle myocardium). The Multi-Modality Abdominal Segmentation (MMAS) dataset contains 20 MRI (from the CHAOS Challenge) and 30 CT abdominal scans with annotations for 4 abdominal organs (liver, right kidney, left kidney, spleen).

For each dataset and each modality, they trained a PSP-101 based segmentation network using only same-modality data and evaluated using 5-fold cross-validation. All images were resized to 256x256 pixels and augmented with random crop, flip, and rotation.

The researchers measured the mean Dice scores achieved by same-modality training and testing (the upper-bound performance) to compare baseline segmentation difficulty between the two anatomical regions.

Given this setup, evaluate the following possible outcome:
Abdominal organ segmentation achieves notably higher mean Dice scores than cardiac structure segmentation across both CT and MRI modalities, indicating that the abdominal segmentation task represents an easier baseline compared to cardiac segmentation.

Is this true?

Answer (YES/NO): YES